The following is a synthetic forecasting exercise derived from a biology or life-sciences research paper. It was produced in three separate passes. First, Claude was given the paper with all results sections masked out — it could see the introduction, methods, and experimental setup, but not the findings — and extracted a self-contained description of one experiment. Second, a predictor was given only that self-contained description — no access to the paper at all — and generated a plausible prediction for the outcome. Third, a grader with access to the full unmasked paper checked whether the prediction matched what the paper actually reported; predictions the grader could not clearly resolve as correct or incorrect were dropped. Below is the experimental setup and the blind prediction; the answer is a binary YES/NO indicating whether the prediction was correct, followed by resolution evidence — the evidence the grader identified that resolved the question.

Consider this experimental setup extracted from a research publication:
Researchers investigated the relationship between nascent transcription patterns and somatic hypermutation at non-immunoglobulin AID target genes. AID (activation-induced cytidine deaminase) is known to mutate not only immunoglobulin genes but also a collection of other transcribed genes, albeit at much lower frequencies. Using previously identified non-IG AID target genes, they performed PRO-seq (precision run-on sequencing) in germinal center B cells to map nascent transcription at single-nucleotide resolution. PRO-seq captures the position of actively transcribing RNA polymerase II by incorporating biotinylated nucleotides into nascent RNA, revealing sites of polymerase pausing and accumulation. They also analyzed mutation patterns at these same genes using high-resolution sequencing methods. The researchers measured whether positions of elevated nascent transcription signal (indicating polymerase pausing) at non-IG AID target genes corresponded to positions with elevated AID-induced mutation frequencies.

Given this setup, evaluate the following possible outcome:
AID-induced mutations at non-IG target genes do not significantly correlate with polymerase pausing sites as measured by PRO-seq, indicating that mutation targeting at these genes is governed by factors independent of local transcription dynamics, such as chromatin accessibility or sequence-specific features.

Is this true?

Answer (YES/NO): YES